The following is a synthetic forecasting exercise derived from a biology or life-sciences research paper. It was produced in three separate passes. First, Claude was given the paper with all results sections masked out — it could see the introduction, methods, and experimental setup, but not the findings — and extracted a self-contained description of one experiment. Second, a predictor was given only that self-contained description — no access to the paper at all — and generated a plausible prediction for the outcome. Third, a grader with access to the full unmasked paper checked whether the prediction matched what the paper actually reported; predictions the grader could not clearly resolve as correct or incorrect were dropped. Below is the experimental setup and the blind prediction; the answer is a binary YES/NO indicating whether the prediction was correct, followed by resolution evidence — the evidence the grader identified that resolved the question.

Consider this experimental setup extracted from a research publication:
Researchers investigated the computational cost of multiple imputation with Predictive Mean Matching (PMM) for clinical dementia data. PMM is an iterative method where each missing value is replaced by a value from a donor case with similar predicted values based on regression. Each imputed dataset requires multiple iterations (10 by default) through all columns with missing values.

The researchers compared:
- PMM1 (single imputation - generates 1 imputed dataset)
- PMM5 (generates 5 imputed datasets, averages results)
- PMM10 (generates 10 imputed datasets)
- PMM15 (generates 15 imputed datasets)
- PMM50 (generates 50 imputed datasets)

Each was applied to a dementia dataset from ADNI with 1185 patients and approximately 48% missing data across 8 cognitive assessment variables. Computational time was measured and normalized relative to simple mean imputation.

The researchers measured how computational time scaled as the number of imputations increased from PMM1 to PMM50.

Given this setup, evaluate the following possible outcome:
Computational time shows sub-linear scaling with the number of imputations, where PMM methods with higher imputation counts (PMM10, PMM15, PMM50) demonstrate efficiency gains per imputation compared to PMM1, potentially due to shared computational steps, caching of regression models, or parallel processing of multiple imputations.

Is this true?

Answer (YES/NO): NO